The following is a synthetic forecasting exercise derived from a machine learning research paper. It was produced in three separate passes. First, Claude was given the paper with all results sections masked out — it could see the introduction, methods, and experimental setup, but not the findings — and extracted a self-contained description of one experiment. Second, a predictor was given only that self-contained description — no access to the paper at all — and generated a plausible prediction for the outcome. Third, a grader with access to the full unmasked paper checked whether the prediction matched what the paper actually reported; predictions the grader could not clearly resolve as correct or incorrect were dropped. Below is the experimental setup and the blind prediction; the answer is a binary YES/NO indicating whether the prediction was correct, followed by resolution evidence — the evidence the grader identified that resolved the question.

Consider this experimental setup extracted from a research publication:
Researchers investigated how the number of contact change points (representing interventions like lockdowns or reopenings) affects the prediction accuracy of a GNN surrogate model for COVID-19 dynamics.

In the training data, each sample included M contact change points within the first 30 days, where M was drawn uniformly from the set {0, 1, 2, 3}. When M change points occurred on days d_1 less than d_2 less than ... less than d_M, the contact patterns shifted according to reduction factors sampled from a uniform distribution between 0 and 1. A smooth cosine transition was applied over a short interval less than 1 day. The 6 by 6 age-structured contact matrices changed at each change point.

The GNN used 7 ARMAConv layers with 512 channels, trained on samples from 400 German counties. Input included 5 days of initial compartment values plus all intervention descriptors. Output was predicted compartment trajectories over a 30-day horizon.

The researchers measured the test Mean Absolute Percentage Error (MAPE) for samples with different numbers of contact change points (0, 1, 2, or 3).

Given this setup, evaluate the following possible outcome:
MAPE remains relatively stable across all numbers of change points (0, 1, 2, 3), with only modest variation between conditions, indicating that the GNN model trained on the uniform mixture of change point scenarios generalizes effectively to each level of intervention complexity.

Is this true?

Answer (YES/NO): NO